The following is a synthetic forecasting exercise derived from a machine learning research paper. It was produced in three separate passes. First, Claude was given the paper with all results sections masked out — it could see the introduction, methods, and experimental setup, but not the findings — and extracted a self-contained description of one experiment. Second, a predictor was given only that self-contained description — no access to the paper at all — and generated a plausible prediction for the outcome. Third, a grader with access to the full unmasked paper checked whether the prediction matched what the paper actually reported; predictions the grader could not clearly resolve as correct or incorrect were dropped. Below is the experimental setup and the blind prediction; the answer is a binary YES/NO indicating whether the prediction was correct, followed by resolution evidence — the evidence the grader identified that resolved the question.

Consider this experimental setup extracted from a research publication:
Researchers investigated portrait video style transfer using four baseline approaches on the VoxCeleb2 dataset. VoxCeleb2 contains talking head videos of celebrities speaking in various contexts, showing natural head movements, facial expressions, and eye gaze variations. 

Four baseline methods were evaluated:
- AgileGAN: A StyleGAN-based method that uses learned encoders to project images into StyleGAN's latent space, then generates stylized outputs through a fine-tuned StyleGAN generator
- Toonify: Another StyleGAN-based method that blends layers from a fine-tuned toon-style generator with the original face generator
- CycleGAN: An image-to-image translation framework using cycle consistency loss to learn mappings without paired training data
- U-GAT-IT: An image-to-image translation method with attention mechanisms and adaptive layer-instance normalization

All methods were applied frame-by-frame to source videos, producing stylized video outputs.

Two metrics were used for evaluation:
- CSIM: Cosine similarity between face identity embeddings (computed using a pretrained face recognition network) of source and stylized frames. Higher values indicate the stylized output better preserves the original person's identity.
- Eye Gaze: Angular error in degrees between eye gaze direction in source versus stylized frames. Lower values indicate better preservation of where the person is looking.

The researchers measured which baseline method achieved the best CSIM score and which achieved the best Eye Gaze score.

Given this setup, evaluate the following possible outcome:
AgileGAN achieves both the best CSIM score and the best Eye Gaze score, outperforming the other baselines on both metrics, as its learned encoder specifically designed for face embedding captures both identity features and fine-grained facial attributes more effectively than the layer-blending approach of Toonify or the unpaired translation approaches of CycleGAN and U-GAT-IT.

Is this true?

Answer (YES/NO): NO